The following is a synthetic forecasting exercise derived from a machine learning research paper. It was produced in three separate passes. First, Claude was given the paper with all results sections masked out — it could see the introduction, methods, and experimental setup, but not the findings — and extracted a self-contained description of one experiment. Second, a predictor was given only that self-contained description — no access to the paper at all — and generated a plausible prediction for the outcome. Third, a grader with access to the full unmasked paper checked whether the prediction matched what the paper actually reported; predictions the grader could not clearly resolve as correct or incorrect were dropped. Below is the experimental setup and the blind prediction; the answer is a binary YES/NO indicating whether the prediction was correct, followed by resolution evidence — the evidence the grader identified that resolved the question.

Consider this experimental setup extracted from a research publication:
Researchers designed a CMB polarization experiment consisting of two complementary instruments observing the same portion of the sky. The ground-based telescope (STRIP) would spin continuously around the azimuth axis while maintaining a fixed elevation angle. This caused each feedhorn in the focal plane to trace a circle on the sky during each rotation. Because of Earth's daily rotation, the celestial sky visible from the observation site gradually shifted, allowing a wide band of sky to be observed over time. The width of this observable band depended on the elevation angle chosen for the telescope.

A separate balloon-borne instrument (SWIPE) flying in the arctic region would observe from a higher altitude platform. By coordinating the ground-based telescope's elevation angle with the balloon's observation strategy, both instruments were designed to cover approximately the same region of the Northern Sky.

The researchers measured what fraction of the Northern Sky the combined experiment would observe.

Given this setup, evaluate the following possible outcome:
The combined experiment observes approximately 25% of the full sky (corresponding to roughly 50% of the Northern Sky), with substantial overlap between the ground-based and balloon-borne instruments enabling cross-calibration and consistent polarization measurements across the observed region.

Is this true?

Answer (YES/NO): NO